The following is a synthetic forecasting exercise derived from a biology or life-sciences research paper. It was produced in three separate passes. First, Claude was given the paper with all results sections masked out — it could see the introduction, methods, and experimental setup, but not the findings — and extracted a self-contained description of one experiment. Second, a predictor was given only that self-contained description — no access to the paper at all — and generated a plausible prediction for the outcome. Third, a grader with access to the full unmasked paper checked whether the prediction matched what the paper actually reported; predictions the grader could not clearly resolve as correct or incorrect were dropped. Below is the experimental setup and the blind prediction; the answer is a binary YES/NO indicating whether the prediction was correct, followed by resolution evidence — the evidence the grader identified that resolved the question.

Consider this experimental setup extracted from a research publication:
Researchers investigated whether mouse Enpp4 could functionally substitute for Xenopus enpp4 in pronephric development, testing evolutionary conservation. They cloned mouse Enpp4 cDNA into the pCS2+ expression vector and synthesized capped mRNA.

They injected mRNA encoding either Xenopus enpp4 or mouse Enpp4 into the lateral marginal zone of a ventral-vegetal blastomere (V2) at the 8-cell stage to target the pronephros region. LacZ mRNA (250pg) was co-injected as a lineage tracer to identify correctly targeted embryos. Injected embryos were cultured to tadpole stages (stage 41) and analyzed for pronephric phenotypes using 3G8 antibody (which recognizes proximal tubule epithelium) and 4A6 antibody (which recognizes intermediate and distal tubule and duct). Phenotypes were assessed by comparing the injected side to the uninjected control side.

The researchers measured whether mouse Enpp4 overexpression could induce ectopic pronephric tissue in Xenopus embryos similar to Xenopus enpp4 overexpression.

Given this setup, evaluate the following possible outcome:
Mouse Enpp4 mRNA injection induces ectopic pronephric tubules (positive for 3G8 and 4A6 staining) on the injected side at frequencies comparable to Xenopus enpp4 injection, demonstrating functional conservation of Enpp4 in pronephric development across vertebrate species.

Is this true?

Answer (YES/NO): YES